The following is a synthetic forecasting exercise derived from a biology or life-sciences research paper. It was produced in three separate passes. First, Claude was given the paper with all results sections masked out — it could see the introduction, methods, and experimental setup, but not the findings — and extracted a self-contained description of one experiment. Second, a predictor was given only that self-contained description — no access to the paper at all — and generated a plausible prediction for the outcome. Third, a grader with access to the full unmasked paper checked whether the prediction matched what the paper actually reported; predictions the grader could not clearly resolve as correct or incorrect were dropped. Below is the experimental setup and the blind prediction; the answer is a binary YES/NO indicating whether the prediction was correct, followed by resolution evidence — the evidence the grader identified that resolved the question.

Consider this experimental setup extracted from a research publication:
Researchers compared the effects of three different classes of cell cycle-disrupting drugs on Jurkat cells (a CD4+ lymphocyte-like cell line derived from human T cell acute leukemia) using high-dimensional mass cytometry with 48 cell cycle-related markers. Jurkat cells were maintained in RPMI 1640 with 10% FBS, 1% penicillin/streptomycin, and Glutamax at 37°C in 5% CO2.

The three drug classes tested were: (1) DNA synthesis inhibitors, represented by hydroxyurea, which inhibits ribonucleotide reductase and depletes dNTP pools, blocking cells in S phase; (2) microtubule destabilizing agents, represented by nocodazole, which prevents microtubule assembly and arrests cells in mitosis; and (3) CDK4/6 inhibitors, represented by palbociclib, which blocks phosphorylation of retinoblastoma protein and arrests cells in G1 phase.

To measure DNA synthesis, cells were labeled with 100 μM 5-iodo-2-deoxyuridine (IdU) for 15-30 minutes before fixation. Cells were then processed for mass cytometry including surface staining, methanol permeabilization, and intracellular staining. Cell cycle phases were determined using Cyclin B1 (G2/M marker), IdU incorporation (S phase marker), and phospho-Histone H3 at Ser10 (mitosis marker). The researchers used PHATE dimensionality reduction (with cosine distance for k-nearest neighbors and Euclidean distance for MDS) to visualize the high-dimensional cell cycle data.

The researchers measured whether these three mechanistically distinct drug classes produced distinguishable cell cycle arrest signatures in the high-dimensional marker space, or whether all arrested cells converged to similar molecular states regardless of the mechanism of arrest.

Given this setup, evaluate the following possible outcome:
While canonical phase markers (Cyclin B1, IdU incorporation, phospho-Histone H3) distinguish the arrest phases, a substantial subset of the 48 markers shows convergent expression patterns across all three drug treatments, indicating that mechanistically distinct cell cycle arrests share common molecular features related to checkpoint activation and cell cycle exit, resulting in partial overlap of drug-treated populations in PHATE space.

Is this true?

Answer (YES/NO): NO